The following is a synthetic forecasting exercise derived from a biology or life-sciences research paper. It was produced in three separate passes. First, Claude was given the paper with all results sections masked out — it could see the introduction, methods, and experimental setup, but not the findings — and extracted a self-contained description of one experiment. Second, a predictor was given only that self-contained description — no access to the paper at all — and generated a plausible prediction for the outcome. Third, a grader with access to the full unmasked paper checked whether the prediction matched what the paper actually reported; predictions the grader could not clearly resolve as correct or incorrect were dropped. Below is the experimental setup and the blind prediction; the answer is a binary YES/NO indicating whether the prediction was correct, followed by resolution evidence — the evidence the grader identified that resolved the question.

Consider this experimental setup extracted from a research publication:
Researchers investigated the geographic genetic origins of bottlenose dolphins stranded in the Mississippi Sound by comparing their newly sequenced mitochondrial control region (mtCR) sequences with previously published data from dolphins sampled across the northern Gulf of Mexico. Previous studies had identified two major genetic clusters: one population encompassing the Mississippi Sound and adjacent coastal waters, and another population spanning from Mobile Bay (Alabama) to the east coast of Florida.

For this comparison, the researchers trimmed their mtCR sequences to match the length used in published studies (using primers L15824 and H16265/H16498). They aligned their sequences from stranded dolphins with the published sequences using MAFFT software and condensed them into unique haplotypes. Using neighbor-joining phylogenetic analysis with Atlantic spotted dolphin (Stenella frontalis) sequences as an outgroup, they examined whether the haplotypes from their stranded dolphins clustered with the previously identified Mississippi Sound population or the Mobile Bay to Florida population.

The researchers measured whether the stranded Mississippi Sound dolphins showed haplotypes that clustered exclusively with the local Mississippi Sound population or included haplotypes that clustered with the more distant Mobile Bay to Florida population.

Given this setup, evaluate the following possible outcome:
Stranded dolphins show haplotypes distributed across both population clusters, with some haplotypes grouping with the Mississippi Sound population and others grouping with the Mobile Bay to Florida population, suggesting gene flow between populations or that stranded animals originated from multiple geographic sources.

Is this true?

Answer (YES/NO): NO